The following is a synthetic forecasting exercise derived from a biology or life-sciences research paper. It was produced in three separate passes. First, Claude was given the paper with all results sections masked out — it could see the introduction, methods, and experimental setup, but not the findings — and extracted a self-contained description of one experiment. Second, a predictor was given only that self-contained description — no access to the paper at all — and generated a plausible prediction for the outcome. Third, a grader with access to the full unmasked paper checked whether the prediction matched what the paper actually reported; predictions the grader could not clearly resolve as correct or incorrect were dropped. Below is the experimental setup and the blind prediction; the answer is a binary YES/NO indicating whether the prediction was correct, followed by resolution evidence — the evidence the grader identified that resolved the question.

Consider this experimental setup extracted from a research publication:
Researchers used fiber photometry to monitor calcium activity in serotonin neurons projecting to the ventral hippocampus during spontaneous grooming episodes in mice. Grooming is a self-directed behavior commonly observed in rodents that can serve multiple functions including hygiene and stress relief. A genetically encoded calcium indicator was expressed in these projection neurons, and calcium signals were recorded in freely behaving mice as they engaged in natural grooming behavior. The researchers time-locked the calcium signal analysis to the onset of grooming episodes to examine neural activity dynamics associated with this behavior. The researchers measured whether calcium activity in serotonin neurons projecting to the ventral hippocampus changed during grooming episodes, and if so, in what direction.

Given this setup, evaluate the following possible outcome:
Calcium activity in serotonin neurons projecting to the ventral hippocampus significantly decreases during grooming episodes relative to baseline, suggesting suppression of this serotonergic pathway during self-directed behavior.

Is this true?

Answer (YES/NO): YES